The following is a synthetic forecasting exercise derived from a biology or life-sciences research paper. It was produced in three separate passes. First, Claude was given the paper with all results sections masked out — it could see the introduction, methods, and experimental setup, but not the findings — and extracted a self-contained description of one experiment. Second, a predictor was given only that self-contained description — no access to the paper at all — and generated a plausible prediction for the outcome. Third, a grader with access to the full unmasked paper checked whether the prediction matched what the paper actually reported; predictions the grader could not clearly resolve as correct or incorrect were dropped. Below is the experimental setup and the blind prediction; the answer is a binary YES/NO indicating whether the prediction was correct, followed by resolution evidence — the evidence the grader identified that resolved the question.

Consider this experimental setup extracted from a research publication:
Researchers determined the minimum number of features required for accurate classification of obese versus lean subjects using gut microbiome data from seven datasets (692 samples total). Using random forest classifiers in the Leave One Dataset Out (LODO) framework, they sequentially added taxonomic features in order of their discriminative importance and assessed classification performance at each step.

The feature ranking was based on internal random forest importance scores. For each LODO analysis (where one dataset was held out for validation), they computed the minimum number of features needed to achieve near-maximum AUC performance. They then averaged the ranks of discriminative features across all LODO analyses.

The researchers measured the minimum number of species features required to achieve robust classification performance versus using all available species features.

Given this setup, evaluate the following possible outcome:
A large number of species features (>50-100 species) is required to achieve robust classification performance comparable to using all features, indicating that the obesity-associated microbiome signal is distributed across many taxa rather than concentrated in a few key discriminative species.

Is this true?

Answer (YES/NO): NO